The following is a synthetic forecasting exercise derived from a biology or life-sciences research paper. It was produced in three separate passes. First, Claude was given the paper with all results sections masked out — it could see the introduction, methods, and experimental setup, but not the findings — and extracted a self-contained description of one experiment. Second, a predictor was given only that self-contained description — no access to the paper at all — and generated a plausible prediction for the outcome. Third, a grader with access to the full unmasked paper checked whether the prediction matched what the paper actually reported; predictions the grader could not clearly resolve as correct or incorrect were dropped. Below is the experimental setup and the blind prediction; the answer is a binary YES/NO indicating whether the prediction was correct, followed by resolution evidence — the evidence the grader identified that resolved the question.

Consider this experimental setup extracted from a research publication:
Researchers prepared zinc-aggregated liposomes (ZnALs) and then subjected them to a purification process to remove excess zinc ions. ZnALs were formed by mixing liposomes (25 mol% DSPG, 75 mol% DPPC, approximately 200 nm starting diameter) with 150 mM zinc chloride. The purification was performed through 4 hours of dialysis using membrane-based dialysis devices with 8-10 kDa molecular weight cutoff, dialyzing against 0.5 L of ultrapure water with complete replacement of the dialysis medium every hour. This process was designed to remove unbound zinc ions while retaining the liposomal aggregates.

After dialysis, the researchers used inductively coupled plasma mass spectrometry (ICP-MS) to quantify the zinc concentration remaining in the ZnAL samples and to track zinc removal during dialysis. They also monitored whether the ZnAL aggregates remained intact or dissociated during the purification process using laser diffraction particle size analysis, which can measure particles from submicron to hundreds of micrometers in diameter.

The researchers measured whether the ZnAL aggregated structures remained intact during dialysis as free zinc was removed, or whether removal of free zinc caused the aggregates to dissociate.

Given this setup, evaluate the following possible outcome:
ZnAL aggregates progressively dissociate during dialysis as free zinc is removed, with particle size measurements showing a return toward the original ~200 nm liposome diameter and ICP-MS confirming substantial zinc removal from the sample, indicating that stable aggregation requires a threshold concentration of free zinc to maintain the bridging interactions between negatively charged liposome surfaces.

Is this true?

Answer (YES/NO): NO